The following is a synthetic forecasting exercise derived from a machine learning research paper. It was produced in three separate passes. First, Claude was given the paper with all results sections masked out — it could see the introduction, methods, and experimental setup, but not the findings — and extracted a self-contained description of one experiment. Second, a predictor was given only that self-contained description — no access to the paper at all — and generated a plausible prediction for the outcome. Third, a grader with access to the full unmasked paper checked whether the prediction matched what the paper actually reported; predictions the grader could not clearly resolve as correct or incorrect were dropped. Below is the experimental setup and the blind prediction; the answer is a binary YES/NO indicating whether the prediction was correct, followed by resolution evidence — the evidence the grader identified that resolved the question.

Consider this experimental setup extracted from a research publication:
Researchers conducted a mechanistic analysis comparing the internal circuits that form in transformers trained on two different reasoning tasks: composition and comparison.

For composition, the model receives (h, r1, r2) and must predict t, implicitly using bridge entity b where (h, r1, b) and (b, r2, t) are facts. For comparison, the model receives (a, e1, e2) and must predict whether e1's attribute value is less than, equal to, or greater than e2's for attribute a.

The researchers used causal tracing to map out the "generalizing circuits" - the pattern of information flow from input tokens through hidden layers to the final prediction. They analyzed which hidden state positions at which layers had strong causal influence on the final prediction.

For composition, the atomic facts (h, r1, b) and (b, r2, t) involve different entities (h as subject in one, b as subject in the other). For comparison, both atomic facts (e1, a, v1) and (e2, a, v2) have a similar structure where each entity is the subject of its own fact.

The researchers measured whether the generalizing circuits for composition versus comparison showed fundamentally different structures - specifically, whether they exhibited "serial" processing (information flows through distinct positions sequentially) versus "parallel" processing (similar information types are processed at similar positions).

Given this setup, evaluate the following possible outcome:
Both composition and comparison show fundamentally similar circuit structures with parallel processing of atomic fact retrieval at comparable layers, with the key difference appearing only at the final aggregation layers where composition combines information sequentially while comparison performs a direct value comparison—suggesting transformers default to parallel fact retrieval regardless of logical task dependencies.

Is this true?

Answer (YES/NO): NO